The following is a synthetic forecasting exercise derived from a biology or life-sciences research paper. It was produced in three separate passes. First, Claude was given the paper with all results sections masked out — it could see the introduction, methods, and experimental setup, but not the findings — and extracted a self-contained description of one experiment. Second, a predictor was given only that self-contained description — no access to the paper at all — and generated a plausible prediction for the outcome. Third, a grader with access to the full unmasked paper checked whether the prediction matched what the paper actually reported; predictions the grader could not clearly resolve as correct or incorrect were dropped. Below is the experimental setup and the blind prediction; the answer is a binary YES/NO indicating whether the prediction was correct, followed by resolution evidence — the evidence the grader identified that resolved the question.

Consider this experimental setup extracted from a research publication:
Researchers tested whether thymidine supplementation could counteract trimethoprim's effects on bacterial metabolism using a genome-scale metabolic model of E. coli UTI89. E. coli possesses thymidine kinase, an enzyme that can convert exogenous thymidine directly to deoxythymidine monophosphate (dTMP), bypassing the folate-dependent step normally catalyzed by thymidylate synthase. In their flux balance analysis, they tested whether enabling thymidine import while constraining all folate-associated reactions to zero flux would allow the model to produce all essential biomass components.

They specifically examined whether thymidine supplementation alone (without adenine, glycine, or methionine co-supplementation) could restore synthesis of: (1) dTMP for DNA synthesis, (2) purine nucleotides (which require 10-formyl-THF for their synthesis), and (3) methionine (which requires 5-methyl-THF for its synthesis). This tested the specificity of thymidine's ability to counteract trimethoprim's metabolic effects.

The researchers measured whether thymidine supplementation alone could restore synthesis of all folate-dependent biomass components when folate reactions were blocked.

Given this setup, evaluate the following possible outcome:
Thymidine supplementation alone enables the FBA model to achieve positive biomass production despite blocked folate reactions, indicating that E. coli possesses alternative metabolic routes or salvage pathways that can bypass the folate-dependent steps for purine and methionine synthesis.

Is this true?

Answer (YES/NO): NO